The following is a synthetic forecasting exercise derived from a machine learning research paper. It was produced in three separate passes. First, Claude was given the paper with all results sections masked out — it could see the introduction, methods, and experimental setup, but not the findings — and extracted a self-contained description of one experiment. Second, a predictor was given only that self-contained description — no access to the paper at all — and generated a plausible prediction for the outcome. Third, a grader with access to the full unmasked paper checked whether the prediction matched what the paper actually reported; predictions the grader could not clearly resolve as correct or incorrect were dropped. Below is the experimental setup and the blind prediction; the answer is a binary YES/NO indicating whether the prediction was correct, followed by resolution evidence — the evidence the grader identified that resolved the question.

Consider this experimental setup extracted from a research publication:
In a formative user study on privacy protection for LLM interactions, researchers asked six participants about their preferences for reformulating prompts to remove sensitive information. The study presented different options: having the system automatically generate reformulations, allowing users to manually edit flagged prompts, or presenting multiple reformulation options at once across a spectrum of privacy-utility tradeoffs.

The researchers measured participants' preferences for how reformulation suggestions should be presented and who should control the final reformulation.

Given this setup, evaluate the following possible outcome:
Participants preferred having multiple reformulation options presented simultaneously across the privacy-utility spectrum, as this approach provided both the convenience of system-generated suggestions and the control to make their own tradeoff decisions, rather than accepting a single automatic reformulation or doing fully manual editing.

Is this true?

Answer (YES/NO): NO